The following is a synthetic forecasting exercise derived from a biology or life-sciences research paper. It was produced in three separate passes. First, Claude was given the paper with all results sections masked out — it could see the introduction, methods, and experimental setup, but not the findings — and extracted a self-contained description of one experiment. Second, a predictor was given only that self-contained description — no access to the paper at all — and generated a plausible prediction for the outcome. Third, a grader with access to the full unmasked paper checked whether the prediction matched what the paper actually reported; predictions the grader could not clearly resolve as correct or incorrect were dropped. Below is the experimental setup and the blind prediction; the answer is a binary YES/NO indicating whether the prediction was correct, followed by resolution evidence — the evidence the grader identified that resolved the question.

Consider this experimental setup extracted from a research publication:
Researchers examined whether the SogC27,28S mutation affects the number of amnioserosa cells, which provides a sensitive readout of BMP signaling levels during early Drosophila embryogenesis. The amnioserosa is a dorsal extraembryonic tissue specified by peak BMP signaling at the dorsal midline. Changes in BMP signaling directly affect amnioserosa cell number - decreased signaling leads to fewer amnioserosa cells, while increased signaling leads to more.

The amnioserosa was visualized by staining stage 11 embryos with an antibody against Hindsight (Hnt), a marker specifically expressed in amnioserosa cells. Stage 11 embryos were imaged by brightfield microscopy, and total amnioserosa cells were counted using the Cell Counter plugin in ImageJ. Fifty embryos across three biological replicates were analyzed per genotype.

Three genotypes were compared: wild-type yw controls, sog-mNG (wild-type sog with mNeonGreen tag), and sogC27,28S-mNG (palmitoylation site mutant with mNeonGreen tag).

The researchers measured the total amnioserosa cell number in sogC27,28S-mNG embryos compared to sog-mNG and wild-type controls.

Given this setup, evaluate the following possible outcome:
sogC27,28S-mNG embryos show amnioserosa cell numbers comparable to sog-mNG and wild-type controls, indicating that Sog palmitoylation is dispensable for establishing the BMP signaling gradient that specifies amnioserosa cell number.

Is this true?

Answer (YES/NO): NO